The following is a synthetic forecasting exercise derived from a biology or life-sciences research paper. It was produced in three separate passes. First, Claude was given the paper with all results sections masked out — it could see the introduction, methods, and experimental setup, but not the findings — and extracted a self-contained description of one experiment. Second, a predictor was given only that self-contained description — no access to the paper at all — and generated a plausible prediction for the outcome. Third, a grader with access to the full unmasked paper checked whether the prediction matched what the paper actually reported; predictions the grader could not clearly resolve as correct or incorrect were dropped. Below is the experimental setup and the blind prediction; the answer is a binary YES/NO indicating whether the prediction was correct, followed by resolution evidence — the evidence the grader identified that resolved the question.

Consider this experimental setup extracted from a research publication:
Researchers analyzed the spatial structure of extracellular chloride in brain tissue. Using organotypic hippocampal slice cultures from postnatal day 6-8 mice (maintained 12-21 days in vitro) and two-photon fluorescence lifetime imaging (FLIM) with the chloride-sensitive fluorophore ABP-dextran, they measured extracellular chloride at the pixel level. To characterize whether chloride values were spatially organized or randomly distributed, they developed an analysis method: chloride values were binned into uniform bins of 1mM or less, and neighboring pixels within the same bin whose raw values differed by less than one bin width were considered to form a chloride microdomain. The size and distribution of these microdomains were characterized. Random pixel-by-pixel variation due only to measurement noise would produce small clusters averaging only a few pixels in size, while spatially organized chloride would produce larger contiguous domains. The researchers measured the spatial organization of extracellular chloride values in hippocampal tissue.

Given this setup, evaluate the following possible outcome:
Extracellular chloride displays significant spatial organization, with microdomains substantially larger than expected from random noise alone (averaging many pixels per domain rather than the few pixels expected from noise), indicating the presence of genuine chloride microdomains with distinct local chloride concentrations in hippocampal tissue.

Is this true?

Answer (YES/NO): NO